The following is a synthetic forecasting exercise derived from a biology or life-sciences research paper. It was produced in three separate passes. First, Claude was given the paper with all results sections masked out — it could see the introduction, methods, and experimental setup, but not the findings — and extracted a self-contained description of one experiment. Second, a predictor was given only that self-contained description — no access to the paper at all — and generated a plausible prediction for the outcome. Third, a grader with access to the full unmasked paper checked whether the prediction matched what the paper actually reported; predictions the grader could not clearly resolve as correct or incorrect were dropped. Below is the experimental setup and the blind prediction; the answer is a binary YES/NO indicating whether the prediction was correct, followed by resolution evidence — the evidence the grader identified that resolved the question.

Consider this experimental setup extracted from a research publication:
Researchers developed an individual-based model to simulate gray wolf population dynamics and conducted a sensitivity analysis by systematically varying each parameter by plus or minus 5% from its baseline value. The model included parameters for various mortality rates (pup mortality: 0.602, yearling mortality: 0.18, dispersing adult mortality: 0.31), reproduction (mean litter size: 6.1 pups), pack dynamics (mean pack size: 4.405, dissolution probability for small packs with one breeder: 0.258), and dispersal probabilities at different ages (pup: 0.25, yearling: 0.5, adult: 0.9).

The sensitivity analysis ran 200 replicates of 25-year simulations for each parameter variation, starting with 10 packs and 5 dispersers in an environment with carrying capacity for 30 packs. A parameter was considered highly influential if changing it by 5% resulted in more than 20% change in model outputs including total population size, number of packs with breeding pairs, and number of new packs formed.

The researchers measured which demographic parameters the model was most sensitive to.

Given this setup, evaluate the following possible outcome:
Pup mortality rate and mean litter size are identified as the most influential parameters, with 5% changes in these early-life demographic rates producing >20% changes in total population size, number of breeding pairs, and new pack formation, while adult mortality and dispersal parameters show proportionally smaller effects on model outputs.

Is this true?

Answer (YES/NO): NO